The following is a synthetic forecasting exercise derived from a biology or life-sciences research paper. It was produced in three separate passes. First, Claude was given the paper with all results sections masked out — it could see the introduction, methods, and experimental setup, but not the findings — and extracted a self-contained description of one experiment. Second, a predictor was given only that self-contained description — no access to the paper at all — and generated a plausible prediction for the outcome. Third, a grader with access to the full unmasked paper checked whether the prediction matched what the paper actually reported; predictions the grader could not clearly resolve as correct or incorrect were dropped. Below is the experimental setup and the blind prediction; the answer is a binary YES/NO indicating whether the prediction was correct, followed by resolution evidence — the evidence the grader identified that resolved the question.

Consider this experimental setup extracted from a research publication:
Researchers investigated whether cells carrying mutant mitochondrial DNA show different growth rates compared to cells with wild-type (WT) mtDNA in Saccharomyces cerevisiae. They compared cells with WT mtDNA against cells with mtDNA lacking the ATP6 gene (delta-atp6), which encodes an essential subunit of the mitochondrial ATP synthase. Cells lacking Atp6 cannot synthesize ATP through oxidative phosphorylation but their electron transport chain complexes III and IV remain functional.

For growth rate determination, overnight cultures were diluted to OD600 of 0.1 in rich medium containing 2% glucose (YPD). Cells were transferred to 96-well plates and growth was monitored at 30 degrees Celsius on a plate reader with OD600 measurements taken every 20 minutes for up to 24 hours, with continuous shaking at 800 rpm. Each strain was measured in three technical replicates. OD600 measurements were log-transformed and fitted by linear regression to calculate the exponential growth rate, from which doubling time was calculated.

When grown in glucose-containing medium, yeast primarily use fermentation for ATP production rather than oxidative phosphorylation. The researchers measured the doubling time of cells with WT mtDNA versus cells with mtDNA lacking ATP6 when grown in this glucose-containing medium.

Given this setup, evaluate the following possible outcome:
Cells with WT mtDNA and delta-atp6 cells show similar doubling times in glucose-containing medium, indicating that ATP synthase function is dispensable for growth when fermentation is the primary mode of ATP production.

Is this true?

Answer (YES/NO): YES